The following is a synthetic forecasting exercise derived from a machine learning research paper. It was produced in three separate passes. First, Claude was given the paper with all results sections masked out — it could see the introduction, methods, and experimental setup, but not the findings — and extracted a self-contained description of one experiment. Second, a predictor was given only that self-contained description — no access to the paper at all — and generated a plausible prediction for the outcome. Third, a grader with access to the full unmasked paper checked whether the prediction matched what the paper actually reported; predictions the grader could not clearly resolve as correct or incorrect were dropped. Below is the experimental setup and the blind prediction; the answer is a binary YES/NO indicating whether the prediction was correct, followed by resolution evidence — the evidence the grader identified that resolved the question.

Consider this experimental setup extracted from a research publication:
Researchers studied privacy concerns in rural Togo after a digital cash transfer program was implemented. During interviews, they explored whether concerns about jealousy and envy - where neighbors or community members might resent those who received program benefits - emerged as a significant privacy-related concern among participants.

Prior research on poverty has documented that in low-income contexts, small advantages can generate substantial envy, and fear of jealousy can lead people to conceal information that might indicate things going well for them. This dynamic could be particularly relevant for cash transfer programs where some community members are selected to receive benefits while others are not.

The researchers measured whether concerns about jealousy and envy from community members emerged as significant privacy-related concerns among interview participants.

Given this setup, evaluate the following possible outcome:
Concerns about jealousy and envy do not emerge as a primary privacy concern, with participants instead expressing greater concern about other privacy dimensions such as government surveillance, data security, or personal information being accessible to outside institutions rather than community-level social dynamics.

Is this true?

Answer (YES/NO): NO